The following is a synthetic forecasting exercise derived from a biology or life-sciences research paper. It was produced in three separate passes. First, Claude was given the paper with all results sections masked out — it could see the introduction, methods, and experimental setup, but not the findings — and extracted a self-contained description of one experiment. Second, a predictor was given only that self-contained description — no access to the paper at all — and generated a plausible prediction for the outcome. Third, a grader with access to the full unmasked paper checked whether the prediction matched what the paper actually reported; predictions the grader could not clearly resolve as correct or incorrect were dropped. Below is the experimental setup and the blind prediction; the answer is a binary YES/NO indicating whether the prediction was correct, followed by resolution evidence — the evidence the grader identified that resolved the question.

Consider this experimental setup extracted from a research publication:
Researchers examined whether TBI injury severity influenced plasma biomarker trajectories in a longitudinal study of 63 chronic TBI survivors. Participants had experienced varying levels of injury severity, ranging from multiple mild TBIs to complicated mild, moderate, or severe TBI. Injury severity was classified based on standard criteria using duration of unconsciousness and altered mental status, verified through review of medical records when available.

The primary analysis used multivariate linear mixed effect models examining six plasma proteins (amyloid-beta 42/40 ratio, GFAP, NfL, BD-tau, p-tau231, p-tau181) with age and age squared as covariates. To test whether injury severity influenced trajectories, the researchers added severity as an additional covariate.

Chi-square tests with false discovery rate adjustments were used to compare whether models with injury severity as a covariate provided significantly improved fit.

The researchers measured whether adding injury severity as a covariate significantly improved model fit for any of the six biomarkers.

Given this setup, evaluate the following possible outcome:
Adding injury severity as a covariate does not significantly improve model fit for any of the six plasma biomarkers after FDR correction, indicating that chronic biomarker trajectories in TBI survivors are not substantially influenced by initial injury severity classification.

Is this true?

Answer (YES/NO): YES